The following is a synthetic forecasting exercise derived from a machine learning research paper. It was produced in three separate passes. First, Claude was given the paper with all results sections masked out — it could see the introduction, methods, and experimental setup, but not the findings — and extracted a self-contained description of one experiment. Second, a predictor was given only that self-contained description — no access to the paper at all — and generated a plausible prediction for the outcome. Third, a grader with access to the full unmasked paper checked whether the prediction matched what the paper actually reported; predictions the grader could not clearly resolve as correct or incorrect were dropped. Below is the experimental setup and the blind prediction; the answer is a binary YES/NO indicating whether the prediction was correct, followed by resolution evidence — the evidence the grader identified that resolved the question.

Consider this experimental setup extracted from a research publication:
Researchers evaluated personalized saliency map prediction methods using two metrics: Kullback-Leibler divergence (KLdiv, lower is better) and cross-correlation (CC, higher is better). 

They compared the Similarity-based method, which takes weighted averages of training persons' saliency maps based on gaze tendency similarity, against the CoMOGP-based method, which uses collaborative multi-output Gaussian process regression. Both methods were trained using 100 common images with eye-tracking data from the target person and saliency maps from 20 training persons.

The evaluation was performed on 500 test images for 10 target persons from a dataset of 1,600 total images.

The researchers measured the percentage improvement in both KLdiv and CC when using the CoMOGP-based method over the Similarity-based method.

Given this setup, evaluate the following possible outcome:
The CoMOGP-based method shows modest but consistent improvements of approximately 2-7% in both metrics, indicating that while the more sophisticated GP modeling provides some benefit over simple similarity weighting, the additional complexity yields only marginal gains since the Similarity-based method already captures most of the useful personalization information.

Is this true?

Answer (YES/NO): NO